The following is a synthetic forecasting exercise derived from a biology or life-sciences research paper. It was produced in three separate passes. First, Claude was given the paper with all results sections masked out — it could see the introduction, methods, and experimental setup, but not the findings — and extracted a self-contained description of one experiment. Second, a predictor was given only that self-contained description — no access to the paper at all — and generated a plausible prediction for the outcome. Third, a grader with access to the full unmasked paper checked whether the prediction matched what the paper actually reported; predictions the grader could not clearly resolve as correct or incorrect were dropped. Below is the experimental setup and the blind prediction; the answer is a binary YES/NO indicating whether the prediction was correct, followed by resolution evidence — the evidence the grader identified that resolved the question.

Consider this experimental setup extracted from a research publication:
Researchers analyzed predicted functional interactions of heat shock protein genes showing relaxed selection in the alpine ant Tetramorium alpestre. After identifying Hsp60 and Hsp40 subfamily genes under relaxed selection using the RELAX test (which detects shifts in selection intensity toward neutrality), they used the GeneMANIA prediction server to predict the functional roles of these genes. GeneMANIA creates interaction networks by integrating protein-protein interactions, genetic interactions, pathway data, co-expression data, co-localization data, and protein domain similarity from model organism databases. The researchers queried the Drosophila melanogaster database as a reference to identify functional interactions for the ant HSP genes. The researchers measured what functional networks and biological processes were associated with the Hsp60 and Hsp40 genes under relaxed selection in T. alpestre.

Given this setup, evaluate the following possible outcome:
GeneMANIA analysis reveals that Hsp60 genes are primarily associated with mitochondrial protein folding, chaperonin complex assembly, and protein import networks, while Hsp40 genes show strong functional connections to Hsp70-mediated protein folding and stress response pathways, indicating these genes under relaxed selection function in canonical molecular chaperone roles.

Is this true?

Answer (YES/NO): NO